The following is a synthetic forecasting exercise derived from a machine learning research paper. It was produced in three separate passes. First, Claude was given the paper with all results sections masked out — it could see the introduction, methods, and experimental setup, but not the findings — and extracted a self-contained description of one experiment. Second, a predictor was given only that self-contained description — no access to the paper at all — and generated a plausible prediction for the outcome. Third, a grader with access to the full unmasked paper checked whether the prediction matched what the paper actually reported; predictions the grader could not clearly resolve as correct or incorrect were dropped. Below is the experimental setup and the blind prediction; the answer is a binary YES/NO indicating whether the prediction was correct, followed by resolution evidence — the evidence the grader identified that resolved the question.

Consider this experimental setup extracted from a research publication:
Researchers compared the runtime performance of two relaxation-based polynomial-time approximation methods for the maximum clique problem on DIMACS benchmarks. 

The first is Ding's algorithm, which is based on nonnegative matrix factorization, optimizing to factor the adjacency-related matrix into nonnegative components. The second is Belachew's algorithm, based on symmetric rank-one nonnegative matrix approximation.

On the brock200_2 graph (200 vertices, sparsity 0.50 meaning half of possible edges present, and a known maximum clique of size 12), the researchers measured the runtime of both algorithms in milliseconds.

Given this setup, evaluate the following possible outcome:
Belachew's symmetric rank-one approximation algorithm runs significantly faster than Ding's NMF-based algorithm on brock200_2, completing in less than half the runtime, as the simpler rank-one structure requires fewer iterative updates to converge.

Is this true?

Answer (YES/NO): YES